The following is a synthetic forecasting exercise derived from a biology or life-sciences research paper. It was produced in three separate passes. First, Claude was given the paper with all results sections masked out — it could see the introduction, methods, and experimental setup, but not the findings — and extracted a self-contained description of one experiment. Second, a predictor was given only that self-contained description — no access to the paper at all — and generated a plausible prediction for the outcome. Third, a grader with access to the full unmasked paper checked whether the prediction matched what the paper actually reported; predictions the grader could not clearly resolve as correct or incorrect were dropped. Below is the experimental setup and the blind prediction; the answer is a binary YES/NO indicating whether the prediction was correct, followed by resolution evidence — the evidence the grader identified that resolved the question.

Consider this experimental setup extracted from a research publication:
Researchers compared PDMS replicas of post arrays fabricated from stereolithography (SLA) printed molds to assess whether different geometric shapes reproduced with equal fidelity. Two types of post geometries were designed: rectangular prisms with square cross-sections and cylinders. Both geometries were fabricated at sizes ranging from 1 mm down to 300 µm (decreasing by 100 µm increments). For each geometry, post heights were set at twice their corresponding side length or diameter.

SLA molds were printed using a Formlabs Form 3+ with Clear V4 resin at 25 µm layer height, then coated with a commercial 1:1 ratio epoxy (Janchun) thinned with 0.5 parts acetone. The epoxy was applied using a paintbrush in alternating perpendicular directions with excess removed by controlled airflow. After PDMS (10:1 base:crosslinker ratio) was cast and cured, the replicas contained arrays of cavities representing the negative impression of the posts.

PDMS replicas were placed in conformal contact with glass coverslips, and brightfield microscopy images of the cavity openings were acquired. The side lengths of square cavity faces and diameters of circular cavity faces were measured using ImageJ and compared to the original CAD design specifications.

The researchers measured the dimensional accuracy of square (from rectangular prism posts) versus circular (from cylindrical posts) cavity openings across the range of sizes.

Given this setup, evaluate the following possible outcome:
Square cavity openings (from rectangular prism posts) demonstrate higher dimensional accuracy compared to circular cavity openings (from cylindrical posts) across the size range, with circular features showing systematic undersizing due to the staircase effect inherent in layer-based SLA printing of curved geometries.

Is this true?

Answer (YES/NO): NO